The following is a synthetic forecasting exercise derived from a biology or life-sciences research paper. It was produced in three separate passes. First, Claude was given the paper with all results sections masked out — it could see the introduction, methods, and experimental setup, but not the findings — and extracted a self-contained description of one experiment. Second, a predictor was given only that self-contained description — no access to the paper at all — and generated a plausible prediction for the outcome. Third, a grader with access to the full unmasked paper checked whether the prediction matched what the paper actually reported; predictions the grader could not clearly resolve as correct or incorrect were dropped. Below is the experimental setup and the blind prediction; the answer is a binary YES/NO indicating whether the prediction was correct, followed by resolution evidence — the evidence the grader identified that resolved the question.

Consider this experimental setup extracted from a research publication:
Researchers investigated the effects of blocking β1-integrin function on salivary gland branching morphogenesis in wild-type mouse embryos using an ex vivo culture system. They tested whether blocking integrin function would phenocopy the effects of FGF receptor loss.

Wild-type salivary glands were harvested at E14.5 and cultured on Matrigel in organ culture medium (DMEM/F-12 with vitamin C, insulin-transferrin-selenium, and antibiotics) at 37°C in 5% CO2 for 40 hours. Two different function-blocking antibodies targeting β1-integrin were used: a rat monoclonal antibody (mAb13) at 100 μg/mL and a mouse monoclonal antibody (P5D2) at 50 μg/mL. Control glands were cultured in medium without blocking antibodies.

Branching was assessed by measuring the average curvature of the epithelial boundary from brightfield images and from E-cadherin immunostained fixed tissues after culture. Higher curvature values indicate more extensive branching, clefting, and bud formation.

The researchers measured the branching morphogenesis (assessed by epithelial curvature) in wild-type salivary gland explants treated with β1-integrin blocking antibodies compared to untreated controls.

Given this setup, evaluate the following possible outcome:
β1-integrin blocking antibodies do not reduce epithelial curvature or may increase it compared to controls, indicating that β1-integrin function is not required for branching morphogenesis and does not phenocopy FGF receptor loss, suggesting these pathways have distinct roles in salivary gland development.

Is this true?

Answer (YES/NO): YES